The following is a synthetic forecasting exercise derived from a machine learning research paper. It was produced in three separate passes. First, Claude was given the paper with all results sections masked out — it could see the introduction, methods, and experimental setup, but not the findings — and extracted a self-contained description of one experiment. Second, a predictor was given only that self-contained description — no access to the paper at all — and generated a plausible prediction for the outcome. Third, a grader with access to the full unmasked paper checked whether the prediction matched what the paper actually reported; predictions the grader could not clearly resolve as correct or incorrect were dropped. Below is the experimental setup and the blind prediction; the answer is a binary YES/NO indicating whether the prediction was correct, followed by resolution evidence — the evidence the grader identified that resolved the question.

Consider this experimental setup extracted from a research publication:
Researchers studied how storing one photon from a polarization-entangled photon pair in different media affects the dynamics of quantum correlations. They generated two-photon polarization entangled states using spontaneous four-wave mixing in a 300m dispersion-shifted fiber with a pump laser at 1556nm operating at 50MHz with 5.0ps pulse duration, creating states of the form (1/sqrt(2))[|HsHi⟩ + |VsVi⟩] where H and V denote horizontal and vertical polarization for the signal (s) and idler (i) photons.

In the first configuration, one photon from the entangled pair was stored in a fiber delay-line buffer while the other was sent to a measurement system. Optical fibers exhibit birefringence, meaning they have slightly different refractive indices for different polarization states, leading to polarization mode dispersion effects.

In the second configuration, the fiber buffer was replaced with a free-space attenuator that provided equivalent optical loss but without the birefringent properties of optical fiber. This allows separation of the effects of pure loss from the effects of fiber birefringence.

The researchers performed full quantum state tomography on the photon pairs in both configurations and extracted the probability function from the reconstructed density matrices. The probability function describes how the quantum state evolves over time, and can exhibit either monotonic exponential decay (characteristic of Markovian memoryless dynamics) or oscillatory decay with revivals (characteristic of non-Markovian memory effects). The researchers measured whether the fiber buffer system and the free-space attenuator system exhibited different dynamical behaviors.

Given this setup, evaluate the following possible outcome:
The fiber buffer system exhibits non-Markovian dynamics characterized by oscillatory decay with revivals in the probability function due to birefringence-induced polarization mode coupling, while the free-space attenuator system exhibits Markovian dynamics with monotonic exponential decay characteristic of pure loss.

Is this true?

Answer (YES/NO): YES